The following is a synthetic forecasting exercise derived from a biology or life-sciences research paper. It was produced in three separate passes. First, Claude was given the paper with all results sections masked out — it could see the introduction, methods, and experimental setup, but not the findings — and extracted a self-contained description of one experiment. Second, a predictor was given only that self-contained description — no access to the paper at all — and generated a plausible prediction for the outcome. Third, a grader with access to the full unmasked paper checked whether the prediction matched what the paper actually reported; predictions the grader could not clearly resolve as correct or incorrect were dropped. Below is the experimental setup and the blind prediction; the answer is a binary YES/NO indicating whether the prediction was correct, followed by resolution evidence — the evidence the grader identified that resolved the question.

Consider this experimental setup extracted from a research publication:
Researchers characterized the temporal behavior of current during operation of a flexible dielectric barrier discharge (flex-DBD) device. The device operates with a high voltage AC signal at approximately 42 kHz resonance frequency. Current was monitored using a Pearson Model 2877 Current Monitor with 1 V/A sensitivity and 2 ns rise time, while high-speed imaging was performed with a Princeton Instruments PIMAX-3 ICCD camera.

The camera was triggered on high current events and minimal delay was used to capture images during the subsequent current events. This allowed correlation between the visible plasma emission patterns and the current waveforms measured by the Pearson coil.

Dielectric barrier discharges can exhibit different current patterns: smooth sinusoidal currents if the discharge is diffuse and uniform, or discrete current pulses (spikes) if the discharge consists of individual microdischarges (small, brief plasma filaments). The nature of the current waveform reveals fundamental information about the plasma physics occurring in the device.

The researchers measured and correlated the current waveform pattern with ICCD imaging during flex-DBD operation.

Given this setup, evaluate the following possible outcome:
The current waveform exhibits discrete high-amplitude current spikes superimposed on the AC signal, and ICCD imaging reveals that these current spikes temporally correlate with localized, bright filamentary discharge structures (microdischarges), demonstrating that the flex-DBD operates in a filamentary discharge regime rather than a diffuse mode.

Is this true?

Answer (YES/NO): YES